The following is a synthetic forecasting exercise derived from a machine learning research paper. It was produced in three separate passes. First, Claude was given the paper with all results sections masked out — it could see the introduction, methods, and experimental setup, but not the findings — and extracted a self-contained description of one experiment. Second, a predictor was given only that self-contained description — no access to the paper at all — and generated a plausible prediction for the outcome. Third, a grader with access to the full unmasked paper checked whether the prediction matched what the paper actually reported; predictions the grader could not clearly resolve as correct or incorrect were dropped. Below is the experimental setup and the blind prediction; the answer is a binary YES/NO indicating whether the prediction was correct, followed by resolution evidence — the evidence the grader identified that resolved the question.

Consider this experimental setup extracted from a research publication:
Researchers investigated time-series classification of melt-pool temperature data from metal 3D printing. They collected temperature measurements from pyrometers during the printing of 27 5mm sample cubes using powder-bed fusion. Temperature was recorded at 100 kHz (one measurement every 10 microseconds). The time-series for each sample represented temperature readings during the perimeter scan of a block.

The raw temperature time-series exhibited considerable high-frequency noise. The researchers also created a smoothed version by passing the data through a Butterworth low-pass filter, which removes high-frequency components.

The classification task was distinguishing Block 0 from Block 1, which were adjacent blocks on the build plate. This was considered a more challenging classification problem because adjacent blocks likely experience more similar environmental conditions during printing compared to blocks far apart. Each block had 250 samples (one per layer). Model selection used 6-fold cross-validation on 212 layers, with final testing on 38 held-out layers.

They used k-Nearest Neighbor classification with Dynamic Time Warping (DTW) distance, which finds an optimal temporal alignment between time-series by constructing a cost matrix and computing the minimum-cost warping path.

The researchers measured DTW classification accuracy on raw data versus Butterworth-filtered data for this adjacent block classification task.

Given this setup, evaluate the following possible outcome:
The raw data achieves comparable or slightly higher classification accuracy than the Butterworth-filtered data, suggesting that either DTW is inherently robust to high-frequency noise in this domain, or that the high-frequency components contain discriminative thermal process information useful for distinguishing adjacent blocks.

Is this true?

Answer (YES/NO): NO